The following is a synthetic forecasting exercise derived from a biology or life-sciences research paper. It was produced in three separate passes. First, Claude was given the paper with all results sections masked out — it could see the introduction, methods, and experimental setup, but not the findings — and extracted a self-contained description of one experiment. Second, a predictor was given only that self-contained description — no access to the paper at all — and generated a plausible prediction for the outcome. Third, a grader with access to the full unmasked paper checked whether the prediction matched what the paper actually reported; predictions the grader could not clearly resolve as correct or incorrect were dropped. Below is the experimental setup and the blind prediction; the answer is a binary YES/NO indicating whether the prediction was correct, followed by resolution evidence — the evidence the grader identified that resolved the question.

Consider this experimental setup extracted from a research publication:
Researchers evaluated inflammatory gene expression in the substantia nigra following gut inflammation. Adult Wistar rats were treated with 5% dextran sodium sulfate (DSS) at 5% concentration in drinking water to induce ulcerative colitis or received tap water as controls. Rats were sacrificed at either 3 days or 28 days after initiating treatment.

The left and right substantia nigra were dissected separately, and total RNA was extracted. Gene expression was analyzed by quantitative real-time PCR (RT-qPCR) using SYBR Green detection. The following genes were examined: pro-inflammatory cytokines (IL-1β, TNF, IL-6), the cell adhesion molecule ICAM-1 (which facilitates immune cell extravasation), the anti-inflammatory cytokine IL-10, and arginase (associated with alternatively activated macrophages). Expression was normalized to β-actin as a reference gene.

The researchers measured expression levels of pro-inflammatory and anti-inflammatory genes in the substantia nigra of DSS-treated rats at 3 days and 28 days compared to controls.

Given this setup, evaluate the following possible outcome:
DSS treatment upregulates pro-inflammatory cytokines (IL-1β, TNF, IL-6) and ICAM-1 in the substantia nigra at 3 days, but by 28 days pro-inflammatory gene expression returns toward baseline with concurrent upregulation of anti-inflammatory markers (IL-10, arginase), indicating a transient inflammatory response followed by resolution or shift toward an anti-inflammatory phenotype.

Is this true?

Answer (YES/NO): NO